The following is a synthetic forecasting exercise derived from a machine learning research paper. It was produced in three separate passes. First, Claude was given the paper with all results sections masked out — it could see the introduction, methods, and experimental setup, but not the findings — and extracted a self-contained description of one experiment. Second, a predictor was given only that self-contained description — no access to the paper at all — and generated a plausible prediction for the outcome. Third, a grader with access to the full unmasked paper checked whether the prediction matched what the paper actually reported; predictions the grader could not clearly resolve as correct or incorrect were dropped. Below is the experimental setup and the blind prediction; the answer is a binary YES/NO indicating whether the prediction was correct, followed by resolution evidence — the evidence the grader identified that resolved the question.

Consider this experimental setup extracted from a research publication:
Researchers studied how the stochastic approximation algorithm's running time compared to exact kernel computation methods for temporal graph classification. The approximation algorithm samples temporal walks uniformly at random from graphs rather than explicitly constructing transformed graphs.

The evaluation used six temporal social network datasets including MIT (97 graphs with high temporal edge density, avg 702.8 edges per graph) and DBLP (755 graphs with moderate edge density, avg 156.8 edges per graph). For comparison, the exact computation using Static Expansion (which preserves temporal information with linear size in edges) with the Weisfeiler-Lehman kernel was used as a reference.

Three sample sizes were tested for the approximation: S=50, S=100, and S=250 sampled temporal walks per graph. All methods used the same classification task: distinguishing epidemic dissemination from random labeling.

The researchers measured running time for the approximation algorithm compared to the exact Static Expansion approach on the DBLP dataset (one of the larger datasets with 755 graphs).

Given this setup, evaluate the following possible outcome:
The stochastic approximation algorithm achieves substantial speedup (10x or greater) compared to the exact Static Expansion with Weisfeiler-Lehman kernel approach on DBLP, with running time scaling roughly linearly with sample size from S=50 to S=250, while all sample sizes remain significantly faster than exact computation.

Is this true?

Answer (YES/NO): NO